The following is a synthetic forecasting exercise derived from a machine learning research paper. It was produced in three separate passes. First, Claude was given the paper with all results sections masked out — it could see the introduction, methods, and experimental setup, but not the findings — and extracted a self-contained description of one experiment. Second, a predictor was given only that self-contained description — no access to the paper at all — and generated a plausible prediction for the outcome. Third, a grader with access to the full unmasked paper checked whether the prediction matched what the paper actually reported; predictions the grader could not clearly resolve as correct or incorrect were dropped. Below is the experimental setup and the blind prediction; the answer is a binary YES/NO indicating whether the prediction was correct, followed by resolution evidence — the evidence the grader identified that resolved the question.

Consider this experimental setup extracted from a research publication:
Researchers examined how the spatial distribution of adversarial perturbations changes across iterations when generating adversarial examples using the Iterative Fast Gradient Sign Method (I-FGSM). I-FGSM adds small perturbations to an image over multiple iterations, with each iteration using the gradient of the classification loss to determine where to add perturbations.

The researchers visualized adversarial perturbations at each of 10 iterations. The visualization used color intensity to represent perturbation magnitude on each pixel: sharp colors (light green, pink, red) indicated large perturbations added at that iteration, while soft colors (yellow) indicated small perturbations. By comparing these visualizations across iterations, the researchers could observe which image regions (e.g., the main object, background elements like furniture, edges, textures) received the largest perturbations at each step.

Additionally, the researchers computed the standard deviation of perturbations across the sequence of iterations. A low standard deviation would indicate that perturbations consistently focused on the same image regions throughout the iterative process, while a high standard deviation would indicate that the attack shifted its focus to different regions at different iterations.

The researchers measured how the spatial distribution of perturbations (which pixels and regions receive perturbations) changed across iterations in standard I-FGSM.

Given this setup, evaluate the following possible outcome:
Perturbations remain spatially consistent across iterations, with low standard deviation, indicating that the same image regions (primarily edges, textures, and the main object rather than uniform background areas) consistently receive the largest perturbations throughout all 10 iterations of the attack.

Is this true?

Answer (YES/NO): NO